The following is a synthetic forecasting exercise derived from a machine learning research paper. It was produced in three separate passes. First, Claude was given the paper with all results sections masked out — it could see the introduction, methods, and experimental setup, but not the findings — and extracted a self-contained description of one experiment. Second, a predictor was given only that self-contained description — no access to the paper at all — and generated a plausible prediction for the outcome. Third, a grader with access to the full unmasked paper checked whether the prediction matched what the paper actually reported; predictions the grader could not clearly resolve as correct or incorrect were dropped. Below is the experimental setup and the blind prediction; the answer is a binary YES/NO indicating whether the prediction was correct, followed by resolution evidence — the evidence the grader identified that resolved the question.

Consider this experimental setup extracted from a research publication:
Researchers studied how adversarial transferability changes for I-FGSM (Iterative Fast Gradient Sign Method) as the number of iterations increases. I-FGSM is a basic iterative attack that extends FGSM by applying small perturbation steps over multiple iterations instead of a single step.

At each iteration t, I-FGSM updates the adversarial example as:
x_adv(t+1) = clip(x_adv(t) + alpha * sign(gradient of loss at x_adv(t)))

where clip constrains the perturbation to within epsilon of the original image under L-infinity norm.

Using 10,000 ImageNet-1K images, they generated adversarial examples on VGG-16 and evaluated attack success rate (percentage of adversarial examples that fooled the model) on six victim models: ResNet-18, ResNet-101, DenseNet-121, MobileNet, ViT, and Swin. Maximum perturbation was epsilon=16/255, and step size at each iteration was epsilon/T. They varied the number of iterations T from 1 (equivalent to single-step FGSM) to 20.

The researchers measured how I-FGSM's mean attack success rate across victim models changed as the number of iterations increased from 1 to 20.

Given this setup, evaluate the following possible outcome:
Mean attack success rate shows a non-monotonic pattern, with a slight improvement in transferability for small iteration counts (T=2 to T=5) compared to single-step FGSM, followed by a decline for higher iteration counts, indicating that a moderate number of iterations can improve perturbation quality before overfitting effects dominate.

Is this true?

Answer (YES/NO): NO